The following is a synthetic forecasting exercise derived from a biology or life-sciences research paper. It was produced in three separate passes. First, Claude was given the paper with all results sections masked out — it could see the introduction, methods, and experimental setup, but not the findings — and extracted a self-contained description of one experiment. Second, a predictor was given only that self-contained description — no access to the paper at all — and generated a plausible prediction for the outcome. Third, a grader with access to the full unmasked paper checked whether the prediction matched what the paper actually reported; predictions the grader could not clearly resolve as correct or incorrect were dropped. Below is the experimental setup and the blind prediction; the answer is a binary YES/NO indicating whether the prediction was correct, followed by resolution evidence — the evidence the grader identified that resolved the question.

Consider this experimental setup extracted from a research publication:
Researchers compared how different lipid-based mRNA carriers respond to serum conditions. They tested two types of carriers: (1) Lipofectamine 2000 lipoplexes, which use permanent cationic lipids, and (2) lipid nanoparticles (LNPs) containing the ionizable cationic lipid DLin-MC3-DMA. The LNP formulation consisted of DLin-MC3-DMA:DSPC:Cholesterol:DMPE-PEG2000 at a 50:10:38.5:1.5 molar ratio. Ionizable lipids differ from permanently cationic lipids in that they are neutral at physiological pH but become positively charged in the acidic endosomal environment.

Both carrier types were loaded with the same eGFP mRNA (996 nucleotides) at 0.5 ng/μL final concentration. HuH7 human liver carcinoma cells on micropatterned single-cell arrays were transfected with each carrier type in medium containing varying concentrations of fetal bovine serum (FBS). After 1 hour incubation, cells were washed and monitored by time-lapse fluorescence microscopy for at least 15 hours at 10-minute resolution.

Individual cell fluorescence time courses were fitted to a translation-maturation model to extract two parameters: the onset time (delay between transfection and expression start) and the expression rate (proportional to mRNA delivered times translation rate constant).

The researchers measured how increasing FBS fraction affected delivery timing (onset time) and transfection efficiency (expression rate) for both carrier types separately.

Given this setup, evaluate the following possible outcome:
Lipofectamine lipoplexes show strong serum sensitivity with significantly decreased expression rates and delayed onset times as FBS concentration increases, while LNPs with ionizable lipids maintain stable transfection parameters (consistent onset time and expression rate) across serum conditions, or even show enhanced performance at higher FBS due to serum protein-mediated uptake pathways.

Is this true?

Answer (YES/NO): YES